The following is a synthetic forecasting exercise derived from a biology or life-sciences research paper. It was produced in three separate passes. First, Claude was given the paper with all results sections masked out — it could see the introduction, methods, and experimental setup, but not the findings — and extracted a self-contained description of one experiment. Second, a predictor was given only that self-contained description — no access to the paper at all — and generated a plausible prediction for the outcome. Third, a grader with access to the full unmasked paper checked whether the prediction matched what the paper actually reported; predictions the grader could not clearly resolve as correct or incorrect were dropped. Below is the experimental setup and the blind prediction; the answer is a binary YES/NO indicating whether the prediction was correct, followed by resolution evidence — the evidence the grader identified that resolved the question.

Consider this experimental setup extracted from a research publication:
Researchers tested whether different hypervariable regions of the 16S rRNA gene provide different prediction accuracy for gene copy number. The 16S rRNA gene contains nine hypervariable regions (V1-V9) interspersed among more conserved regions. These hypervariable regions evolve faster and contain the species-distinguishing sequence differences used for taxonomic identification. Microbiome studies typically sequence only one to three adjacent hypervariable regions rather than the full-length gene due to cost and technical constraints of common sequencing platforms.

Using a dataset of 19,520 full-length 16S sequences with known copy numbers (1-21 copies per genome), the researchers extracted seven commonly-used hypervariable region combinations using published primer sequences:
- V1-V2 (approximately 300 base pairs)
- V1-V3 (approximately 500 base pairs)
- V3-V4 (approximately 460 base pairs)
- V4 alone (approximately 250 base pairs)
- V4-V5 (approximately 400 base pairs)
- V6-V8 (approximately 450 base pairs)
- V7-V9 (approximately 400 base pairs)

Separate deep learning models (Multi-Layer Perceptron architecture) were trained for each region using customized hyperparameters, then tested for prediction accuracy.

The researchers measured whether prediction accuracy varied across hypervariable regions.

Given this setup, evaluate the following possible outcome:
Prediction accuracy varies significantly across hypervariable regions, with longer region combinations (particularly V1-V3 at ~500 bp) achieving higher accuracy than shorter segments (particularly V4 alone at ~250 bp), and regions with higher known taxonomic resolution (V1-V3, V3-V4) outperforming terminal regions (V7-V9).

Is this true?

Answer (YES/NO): NO